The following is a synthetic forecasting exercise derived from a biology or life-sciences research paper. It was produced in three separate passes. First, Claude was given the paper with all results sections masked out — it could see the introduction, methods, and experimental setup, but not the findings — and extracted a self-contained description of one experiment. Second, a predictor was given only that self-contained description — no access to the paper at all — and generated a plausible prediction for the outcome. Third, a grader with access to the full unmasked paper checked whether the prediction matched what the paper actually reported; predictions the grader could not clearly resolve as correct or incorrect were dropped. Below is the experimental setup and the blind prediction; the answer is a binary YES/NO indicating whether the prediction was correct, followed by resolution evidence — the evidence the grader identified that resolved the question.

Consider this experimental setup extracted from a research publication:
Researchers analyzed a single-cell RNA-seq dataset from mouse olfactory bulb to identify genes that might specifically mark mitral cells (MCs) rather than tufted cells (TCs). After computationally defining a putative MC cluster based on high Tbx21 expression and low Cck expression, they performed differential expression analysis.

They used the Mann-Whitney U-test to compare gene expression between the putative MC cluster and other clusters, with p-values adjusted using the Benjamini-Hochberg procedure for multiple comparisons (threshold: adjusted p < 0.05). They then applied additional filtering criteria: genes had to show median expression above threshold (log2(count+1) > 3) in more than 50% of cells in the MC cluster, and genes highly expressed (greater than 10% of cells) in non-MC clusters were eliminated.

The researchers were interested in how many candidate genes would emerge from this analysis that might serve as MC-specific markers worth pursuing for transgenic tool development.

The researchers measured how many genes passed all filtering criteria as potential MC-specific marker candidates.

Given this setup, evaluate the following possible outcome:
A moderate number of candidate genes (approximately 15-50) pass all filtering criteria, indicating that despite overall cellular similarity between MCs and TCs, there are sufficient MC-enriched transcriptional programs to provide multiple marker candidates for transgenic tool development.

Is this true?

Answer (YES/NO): NO